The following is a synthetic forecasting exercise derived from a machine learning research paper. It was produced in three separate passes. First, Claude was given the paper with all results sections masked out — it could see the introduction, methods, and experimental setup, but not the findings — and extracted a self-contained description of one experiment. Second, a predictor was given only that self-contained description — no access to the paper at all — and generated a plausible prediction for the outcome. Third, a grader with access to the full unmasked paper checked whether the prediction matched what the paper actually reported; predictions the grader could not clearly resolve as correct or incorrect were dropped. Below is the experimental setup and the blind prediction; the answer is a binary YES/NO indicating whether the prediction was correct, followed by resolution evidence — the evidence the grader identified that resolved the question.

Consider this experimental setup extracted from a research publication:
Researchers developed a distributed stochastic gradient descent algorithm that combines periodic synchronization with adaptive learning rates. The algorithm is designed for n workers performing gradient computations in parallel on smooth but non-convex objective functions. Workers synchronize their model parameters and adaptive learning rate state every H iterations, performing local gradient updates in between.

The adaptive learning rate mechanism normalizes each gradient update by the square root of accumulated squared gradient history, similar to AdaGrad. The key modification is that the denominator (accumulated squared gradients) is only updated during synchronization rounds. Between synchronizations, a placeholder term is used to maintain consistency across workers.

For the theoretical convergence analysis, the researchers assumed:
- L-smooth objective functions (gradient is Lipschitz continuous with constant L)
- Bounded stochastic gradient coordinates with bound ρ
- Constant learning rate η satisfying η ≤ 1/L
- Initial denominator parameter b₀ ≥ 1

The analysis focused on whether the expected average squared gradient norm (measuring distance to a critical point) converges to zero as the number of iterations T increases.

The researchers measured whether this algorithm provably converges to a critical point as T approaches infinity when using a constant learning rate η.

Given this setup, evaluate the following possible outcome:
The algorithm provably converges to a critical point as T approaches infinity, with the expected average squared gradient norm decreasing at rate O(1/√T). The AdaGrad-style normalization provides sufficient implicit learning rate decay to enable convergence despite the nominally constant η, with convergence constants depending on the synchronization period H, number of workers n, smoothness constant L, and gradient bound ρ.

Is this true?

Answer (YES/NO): NO